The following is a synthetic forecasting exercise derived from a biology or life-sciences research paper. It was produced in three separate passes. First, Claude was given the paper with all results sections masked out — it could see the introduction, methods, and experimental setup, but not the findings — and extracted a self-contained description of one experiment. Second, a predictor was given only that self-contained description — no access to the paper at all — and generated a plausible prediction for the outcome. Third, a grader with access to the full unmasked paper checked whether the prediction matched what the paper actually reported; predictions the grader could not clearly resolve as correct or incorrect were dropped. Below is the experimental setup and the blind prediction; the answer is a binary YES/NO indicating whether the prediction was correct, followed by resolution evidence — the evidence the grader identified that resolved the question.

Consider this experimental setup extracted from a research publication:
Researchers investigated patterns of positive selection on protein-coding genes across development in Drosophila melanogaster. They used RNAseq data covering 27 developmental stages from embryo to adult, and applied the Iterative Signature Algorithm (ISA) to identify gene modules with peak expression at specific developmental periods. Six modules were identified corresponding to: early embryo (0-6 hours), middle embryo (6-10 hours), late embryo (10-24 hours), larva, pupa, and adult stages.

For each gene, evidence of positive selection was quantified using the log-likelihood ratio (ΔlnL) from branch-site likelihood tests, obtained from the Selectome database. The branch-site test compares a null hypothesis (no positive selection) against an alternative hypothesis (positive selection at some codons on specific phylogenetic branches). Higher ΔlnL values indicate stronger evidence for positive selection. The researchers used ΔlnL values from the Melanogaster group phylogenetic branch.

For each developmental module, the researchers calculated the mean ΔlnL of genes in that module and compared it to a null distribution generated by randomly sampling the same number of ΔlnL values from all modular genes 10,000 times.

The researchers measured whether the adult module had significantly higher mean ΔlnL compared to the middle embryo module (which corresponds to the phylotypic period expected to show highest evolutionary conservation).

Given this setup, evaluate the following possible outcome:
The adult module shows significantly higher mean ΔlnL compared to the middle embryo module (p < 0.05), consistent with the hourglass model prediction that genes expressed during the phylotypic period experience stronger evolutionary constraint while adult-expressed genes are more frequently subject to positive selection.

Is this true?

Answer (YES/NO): NO